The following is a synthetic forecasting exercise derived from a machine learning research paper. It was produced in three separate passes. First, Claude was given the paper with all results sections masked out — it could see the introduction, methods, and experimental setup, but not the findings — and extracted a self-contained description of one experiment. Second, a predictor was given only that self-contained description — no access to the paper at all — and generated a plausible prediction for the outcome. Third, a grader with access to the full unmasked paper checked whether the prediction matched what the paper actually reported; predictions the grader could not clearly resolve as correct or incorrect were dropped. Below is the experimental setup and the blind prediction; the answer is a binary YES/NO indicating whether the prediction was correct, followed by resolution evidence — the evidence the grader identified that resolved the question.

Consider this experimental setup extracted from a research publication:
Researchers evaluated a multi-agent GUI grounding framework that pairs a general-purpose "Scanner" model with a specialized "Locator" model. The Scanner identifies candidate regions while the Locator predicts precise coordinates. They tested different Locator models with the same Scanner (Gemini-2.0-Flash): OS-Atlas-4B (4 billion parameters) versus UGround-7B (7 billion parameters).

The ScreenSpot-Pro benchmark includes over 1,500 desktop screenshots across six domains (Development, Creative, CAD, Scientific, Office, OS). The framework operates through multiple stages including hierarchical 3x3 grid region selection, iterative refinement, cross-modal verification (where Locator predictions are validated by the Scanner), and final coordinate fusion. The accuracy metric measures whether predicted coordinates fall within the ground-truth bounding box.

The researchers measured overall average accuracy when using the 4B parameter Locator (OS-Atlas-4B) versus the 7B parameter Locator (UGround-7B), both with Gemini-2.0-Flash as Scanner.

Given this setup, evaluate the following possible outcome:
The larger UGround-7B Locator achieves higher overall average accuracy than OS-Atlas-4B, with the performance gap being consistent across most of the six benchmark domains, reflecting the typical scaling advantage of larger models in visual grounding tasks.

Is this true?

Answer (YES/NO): YES